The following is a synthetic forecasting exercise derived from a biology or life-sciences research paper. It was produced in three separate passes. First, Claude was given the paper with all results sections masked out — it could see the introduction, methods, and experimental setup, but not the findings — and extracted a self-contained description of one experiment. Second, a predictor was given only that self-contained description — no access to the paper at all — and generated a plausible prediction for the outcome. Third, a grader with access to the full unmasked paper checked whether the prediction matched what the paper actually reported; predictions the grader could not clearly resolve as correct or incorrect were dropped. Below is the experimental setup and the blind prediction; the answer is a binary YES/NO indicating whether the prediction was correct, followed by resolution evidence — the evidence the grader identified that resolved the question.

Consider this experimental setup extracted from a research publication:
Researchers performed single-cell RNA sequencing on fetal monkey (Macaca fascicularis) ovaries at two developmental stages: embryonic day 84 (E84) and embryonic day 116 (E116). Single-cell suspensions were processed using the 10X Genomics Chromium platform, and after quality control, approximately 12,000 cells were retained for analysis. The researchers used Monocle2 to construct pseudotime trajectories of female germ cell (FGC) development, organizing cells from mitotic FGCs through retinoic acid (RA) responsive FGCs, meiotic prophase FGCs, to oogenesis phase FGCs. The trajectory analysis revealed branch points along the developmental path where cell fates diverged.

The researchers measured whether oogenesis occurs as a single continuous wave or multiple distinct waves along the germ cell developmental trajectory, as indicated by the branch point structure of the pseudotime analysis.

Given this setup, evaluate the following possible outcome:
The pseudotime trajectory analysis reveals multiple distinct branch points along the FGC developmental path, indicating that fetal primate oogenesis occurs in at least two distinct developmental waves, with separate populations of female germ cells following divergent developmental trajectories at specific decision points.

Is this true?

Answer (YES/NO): YES